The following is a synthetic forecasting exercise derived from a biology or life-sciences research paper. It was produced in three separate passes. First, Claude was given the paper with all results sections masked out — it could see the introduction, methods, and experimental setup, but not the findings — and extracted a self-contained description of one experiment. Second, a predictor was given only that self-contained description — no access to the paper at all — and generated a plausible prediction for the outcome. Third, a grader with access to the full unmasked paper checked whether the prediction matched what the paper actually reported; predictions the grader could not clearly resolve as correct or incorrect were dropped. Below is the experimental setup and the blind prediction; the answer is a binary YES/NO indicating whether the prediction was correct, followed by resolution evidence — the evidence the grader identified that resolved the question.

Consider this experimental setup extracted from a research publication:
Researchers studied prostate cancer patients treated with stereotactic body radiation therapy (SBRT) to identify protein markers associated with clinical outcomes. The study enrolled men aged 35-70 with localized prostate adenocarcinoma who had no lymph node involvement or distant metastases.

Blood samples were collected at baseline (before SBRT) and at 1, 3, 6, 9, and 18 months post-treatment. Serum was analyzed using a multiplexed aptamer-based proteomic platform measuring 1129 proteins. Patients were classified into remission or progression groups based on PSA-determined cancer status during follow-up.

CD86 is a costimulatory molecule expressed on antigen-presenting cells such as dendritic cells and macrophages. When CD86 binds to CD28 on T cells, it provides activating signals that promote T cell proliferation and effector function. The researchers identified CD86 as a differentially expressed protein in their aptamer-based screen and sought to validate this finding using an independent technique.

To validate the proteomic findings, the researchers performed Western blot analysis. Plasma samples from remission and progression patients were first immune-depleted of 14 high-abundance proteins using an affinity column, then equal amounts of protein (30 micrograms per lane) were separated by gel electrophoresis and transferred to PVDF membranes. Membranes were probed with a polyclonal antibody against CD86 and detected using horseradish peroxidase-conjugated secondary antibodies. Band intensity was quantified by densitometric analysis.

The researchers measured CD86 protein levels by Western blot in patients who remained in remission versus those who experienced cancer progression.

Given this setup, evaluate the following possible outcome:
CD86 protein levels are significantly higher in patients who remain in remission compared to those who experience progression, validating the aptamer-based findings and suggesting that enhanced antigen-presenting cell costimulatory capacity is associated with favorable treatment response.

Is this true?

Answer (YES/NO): YES